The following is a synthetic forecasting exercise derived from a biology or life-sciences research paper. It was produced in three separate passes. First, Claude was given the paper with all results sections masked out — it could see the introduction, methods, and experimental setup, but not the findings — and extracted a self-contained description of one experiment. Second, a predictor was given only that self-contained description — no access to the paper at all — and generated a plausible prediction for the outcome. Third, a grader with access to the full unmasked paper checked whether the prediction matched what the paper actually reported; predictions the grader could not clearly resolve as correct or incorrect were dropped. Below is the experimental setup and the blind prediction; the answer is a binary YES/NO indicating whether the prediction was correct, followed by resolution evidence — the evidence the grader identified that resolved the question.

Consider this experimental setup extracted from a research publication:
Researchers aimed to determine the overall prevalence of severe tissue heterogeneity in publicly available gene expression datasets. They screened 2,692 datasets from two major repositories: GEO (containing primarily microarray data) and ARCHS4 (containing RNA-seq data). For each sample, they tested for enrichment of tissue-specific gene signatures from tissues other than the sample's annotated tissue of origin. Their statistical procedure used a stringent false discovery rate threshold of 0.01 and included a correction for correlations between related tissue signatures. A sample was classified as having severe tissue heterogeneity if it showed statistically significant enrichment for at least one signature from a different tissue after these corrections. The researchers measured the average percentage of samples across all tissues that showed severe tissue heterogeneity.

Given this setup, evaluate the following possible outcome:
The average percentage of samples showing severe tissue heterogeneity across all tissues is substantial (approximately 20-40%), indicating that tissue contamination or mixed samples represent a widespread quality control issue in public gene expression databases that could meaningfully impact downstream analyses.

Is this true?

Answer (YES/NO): NO